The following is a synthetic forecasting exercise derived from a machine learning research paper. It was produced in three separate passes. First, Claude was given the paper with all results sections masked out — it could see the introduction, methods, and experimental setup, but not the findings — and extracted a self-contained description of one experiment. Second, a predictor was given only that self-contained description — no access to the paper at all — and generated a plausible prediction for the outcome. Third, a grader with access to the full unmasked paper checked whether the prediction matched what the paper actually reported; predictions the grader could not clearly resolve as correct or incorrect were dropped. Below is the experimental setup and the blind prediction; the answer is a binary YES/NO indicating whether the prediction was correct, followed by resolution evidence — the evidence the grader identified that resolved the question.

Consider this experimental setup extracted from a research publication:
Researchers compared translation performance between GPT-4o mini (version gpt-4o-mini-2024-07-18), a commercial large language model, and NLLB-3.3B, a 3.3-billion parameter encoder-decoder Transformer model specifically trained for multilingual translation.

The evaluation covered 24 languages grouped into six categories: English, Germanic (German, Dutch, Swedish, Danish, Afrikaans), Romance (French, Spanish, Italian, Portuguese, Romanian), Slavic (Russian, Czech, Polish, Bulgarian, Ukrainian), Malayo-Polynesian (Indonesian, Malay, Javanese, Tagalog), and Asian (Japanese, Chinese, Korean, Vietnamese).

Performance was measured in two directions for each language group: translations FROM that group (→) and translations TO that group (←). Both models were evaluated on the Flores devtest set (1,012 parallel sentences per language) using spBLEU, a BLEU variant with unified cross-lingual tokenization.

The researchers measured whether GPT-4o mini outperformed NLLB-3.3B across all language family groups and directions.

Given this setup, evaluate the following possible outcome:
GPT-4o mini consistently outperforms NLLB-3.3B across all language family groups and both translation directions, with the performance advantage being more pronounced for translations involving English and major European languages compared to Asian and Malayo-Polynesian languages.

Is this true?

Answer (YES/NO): NO